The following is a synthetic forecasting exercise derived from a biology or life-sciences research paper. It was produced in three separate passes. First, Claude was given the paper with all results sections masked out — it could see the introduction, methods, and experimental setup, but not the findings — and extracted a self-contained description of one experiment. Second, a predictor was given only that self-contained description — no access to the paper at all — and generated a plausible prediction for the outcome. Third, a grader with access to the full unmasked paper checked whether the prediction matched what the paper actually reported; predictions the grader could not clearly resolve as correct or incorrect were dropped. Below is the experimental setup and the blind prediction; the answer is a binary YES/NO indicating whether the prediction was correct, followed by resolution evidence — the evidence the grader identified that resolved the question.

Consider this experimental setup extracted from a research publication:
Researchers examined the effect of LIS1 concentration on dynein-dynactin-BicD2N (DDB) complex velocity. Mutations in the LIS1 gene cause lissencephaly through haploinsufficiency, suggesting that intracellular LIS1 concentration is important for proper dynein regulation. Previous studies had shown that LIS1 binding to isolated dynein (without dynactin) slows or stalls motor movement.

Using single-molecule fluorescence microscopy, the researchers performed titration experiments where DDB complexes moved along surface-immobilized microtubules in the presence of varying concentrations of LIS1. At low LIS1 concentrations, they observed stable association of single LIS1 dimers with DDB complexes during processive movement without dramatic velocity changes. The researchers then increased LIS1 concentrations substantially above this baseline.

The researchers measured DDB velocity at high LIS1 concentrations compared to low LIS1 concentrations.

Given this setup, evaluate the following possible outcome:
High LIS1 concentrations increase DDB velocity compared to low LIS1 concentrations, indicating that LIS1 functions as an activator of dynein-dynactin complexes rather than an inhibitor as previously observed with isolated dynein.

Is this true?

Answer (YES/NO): YES